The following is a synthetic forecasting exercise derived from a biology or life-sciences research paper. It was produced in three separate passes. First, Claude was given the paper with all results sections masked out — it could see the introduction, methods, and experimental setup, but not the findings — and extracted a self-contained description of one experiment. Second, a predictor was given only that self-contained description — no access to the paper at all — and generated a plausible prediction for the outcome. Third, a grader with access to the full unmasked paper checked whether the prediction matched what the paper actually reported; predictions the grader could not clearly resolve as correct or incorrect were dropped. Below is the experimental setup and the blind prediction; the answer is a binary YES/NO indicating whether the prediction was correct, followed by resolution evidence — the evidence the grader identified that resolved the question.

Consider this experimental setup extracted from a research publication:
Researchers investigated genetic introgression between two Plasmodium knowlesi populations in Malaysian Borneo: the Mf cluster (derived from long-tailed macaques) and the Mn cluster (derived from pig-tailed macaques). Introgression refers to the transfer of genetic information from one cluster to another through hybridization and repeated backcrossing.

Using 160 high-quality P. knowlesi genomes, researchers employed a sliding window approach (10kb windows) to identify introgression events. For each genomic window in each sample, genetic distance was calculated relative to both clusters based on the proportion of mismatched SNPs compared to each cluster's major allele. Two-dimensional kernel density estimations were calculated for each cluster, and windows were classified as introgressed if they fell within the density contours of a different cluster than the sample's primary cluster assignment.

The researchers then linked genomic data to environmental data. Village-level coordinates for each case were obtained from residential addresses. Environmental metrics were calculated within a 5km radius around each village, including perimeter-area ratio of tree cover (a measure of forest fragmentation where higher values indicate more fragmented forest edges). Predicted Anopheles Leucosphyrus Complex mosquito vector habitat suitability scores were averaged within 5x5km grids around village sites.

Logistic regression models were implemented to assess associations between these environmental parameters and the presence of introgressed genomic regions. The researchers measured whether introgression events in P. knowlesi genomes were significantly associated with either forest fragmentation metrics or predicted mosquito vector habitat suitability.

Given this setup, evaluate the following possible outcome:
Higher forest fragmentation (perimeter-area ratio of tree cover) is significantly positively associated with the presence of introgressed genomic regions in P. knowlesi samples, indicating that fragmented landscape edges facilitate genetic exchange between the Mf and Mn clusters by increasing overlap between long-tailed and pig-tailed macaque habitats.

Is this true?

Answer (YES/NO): YES